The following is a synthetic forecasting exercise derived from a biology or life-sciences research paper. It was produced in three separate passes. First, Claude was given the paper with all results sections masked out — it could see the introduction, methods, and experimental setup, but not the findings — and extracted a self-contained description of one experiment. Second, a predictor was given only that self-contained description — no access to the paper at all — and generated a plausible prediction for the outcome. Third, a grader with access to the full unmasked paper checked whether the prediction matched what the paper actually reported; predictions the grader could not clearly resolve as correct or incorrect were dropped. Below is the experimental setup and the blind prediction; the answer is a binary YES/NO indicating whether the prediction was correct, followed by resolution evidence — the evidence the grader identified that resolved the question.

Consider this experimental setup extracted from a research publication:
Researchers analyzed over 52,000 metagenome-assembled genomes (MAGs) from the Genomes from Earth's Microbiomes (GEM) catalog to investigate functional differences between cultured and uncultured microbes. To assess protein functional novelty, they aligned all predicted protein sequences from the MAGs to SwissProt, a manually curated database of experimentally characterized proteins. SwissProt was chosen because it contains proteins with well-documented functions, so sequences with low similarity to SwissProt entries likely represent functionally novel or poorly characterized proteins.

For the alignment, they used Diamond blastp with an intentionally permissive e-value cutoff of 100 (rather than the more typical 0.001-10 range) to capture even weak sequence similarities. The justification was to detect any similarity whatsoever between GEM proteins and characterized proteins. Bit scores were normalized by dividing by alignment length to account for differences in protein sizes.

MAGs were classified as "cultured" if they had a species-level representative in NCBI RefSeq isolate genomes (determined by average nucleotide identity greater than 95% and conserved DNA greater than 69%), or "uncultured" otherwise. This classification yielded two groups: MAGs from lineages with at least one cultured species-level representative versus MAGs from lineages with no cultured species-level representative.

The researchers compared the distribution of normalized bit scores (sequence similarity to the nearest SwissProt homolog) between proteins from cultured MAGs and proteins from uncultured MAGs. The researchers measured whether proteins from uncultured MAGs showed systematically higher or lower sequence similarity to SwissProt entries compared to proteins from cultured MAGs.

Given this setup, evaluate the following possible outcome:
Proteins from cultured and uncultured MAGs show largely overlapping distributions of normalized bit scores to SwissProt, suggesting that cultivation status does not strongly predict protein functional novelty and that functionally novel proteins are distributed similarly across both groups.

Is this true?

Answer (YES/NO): NO